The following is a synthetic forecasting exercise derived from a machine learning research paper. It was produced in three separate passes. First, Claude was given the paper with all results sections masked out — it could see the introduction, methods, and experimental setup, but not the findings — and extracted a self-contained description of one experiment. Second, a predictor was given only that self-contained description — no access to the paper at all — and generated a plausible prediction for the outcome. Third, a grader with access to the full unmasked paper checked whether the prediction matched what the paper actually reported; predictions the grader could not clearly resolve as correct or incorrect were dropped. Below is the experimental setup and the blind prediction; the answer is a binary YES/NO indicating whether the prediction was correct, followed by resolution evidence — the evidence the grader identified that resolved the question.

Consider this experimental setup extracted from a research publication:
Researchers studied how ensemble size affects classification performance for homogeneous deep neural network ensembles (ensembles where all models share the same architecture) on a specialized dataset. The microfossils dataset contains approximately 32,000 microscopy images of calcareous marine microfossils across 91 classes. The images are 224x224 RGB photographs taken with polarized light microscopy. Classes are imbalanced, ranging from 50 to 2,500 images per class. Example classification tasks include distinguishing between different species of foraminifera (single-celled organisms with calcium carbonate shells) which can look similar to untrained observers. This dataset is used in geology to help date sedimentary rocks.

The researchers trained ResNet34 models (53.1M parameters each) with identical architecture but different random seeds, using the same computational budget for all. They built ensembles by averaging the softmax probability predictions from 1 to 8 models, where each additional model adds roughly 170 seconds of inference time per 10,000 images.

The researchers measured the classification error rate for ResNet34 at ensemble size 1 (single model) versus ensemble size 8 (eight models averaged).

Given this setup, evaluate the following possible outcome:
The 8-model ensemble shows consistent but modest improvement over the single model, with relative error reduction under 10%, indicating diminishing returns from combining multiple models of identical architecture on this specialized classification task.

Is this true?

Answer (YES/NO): NO